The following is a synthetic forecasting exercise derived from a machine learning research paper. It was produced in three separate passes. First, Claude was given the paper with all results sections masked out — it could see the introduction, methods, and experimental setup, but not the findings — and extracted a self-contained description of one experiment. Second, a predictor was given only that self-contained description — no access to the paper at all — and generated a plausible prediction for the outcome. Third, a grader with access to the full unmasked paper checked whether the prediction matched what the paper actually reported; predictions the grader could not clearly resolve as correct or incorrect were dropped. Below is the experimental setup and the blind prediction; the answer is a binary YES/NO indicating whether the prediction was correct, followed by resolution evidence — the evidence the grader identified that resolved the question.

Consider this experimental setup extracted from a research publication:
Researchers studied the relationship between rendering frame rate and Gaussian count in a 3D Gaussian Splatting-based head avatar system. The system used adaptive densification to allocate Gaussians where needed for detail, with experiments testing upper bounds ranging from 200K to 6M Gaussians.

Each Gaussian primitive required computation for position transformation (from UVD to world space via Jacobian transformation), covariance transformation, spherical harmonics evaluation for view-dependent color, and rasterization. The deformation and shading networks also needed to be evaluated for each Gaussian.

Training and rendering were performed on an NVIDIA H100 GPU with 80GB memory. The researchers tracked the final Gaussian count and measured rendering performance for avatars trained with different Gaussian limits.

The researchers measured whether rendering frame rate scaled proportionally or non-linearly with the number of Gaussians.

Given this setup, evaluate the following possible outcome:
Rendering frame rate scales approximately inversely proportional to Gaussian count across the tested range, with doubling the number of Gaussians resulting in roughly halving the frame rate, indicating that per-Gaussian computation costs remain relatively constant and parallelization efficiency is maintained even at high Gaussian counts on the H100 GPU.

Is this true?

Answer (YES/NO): YES